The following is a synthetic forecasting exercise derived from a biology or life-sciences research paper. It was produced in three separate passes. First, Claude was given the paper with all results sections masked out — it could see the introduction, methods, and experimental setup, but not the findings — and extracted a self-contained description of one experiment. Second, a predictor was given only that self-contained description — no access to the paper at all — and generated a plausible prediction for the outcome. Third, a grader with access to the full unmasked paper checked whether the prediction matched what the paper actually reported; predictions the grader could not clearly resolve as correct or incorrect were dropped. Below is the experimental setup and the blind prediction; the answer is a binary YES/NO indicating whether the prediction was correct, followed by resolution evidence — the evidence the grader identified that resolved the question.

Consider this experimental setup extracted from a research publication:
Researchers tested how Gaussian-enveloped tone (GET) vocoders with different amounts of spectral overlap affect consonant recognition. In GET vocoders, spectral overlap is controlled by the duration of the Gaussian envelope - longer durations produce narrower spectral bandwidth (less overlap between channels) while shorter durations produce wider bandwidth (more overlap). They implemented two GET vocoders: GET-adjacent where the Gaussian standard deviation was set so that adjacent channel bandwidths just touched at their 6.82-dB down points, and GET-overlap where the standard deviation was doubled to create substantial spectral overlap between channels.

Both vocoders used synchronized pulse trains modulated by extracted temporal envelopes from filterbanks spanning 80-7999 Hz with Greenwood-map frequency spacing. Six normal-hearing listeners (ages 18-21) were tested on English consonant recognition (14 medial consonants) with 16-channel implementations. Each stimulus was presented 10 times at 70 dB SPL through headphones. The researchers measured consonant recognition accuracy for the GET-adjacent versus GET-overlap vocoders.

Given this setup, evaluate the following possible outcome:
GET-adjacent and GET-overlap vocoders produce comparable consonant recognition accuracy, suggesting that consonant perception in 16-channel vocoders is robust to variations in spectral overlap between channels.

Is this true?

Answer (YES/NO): NO